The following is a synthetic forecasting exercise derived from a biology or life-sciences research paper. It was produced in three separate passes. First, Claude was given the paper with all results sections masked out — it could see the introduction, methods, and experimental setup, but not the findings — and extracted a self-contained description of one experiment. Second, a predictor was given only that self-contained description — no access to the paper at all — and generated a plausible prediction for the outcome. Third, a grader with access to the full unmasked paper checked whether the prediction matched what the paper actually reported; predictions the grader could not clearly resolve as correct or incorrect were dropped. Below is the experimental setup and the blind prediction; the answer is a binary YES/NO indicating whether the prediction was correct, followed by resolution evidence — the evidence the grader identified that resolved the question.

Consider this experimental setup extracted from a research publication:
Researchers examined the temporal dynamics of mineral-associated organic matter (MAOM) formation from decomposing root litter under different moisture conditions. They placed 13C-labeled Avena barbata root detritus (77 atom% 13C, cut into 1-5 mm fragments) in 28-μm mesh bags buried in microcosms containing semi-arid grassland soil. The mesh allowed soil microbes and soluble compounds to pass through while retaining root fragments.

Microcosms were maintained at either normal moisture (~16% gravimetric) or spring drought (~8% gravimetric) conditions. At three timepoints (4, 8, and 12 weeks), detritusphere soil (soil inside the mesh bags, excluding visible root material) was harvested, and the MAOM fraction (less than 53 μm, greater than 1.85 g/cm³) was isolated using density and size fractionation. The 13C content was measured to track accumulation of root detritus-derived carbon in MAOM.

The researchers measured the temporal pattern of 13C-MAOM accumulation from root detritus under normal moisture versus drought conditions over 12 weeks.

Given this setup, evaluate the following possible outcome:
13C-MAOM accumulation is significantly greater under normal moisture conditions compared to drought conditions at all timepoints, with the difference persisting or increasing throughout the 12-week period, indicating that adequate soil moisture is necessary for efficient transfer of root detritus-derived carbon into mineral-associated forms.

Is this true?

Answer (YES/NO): NO